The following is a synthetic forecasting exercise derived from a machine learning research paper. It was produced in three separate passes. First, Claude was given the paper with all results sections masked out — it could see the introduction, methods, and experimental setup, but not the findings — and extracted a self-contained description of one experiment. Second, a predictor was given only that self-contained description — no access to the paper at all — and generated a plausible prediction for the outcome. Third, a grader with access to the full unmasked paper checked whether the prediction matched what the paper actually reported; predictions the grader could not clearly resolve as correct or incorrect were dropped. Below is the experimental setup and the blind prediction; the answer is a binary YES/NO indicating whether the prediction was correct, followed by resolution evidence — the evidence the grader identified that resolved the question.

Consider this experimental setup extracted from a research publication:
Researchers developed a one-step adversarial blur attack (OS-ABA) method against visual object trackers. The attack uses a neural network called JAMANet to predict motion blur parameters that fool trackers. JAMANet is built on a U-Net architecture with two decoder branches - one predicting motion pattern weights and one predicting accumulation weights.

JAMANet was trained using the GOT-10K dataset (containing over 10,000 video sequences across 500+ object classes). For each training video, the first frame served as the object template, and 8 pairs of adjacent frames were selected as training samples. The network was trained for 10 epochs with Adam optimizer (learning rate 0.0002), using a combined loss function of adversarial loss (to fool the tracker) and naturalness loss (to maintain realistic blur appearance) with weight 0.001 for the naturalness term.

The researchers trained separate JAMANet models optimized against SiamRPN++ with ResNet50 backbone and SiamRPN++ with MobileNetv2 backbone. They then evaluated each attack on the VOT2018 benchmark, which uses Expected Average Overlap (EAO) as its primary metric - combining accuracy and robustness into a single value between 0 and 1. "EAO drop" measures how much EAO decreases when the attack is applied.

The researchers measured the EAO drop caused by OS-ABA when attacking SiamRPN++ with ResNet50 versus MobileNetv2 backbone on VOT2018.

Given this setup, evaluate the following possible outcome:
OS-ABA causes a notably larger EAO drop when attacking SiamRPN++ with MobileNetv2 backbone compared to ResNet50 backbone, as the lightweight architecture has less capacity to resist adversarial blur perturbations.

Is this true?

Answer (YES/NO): NO